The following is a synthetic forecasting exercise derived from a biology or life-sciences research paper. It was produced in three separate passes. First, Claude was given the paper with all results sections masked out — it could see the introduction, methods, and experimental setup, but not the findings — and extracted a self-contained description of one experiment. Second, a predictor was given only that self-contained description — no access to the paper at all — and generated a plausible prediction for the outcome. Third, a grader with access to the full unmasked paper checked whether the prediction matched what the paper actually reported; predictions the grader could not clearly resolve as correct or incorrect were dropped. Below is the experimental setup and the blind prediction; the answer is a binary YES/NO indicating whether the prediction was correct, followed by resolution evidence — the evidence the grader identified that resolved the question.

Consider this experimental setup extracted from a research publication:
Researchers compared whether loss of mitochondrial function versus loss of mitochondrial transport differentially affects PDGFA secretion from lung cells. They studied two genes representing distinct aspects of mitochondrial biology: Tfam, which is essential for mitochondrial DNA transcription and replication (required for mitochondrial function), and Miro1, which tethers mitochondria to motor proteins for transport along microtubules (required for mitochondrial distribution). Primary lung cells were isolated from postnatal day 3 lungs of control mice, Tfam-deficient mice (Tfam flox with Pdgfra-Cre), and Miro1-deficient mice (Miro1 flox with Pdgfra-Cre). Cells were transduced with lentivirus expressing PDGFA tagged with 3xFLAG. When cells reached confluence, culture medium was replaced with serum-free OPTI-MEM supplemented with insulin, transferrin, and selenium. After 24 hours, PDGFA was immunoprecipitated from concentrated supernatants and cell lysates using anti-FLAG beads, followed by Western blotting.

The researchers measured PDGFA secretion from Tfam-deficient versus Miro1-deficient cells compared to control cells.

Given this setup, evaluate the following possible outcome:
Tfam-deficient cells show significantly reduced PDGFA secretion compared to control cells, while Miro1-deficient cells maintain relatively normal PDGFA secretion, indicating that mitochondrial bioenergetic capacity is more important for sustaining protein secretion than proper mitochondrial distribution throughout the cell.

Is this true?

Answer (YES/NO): NO